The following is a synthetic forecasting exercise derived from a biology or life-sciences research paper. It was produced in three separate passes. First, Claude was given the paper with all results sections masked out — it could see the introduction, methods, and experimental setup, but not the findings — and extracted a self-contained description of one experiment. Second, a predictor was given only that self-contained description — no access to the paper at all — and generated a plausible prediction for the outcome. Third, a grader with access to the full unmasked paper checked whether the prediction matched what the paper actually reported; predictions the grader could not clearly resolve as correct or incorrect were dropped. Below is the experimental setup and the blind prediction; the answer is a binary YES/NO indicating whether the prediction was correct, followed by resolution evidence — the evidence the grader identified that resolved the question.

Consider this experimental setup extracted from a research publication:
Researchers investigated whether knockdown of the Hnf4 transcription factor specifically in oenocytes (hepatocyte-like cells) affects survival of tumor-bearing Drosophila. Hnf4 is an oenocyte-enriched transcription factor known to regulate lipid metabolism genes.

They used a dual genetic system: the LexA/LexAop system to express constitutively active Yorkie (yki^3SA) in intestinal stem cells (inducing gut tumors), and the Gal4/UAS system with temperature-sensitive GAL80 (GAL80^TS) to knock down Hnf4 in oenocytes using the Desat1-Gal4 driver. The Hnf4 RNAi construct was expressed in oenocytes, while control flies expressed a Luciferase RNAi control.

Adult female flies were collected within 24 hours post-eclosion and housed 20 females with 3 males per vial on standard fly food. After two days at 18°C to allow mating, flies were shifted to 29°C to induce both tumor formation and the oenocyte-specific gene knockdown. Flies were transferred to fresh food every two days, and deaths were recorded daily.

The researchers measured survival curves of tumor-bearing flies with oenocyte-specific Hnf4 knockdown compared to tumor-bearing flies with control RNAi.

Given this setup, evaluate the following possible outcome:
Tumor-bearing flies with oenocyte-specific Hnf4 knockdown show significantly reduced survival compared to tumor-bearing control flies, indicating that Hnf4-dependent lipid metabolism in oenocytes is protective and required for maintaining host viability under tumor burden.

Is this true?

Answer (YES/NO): NO